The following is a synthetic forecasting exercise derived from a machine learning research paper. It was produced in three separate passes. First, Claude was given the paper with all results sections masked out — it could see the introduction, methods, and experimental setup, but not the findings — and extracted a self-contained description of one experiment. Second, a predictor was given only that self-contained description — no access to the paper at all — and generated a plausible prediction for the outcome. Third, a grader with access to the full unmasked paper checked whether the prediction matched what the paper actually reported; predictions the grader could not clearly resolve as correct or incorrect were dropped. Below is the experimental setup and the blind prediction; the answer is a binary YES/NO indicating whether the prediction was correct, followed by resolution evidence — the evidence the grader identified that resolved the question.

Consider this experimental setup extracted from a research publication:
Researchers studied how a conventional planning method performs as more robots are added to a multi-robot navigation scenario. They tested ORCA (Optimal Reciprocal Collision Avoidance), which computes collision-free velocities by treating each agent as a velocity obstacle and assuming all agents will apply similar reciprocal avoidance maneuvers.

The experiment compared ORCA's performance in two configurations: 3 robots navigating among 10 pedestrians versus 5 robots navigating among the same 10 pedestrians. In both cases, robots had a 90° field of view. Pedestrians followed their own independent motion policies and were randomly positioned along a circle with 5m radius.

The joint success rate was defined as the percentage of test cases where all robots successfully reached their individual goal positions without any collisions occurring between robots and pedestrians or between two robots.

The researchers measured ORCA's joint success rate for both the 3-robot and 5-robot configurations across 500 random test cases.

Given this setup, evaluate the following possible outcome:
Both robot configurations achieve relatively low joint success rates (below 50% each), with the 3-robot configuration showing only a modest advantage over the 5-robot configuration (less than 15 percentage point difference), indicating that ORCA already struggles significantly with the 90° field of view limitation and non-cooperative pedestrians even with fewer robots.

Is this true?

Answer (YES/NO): YES